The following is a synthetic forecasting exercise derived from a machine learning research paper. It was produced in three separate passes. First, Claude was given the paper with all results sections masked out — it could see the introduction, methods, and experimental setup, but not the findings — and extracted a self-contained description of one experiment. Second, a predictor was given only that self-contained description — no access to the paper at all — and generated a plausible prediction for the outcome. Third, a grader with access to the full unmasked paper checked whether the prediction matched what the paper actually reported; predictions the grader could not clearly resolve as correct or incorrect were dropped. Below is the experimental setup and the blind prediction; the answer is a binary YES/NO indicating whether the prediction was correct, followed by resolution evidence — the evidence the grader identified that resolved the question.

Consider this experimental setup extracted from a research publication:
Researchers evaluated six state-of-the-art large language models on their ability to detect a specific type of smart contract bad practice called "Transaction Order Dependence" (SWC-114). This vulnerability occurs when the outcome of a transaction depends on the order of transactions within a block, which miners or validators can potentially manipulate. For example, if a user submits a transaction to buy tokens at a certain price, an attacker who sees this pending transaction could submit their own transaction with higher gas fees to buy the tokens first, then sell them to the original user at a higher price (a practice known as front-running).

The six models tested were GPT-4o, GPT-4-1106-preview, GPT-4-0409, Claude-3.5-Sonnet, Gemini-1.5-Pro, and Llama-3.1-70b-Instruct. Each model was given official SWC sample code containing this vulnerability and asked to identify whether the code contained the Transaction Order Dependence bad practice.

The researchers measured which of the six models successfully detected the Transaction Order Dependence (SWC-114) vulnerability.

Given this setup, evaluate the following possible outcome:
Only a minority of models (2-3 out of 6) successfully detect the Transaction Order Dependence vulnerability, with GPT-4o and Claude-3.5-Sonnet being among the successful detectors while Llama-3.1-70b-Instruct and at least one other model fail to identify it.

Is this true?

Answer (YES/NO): NO